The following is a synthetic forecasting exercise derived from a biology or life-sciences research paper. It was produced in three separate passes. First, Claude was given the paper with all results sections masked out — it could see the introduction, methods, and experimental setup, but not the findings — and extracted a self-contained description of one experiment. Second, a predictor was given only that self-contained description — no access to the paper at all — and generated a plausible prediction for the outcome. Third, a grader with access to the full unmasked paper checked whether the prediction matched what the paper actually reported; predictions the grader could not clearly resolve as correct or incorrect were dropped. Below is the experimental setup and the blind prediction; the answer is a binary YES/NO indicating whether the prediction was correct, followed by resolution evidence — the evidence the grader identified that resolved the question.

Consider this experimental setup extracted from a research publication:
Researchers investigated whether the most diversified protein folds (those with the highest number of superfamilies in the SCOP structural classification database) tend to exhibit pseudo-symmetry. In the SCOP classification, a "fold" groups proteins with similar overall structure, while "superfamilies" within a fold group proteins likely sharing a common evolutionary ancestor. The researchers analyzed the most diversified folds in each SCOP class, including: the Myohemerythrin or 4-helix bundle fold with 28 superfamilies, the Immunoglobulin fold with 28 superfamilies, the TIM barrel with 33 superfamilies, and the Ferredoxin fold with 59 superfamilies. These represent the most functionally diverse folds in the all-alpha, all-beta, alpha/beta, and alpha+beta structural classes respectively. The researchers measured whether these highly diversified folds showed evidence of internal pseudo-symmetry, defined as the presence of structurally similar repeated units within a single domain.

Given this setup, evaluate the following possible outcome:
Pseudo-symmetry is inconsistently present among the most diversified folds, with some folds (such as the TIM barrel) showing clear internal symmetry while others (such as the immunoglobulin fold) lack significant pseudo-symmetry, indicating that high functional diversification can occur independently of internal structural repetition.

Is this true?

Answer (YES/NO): NO